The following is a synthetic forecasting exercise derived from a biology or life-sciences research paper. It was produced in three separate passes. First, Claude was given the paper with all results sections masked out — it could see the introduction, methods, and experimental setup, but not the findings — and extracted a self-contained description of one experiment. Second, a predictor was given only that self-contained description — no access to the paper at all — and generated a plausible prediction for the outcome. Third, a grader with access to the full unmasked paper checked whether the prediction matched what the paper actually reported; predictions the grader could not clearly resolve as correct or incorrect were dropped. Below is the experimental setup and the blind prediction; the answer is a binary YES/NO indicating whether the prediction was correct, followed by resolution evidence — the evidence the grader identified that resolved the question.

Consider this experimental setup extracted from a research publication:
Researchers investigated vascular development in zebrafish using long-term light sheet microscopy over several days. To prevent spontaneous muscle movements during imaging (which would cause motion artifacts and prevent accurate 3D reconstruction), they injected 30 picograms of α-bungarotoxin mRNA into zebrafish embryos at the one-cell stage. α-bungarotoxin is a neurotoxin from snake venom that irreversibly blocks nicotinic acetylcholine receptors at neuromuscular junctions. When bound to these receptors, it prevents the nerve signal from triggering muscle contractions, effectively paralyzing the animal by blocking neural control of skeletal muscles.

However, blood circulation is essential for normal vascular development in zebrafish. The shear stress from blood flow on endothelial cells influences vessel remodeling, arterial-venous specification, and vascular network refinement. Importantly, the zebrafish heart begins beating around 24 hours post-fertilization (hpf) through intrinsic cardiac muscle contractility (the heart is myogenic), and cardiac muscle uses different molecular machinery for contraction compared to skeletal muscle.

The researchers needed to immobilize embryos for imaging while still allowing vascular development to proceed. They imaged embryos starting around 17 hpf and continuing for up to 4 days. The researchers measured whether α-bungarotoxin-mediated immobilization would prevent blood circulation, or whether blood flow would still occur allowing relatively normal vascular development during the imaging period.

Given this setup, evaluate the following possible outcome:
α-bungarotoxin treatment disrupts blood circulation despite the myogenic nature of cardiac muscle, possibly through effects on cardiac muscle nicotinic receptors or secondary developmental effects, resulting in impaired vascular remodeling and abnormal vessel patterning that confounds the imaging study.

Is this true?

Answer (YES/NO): NO